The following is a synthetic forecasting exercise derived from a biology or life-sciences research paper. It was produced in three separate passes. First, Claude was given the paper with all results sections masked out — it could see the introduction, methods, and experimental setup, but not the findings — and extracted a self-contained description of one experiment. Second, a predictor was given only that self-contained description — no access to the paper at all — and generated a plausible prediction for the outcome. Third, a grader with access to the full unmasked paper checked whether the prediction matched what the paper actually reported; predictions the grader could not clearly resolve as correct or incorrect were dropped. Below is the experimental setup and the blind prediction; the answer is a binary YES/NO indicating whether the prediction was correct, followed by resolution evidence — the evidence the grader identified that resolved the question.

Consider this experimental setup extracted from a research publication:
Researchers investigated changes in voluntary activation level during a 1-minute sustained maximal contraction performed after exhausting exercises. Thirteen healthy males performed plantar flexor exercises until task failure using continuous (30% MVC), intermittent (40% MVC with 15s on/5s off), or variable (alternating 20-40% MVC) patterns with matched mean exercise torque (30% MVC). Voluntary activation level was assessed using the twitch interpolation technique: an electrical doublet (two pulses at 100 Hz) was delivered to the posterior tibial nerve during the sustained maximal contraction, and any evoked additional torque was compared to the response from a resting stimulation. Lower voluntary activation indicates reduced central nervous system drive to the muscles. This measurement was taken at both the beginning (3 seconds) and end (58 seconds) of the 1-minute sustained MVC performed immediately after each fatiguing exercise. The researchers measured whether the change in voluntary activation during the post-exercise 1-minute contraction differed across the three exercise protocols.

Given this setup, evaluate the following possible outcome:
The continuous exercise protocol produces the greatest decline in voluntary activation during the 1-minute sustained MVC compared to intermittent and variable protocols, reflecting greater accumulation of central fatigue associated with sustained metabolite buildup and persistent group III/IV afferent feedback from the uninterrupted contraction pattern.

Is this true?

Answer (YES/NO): NO